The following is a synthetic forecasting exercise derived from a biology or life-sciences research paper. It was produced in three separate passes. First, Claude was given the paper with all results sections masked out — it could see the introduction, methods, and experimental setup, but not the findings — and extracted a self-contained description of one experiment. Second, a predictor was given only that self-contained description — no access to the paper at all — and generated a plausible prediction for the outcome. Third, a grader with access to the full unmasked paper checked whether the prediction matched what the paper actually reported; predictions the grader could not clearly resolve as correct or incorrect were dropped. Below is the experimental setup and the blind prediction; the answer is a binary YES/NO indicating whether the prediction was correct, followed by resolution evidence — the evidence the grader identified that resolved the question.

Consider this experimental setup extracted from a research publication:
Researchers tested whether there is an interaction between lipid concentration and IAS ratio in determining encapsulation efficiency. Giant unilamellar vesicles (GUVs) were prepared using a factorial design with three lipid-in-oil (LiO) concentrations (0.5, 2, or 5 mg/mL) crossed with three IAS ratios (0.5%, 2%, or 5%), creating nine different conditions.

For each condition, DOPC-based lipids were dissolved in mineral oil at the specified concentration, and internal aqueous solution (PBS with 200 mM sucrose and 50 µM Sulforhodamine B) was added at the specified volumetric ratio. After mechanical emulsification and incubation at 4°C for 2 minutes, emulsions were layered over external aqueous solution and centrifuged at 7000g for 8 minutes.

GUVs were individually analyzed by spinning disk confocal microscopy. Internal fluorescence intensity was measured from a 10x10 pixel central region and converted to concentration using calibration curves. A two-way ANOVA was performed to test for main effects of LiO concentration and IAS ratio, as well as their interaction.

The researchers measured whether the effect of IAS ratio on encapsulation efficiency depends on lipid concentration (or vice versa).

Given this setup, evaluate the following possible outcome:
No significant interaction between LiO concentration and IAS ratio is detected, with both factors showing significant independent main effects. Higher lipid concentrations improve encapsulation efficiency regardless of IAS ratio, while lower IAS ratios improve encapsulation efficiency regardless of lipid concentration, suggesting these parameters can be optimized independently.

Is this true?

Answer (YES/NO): NO